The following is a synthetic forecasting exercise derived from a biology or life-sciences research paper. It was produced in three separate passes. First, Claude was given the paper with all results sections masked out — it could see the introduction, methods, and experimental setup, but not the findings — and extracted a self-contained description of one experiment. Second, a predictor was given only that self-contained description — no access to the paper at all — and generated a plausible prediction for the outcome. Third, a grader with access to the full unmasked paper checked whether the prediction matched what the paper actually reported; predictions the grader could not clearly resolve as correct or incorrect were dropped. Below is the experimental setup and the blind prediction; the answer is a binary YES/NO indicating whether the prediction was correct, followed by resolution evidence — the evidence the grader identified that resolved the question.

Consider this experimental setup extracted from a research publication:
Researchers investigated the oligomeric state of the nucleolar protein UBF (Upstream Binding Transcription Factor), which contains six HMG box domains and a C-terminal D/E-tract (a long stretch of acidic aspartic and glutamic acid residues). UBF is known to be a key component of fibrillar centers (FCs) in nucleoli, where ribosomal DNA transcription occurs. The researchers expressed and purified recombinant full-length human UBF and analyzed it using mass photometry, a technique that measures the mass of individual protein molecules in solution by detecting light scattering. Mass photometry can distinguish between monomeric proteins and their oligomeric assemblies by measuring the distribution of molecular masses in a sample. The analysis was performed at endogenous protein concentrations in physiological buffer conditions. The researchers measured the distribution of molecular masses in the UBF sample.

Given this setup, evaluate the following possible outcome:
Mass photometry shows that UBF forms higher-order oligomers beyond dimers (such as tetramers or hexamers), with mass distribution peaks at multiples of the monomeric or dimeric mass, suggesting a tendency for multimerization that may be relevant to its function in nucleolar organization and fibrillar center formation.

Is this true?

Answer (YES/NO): YES